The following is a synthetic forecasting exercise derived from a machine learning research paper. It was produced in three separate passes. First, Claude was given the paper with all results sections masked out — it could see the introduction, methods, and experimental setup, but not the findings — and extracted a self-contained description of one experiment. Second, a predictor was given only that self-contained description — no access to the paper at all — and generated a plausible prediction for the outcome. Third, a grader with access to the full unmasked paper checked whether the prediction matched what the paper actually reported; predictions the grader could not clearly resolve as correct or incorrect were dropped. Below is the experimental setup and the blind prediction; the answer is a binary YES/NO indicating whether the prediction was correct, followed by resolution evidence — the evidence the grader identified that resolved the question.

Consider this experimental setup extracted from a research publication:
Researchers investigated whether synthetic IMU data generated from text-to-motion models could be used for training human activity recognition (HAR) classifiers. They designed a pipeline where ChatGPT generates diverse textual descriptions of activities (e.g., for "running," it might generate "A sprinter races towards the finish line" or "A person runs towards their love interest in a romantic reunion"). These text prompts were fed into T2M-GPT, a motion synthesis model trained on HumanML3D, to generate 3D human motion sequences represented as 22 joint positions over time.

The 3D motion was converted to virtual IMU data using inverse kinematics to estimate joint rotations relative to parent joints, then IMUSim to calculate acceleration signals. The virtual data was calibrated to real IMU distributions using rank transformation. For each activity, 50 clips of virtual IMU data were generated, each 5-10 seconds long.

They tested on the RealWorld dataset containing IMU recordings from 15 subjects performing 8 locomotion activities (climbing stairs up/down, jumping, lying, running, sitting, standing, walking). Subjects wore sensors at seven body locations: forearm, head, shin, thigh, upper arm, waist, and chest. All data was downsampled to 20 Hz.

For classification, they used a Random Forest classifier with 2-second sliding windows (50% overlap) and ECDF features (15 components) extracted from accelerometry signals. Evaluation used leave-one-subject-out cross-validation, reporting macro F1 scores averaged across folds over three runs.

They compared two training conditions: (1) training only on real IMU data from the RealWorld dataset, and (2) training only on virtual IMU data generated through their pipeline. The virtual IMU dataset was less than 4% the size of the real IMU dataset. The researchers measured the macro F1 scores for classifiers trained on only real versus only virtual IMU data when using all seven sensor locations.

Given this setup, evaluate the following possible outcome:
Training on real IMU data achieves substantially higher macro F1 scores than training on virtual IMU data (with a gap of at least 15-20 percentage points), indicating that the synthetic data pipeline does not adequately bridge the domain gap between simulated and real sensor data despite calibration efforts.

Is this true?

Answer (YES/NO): NO